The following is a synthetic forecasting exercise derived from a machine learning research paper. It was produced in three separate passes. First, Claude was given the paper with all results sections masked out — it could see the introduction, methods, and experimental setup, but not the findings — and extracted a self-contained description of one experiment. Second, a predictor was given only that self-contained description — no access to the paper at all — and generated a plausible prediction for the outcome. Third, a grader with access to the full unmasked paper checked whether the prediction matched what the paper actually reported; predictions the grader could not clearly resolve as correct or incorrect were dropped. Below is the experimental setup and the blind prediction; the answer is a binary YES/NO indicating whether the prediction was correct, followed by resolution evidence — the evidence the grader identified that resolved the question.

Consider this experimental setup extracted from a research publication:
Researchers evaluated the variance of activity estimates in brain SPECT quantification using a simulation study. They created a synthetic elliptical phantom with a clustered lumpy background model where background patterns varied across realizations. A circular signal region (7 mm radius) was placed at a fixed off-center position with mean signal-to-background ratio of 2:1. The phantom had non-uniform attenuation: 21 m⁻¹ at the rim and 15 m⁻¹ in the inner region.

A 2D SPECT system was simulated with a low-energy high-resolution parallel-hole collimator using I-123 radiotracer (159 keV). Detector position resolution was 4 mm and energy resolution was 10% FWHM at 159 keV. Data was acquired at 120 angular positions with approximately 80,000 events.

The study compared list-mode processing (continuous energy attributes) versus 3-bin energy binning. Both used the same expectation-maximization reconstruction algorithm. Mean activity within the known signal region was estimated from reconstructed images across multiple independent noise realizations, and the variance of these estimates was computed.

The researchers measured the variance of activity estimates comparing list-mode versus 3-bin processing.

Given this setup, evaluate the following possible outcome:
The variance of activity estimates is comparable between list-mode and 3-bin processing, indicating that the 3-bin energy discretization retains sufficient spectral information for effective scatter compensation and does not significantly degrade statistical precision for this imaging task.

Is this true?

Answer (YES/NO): NO